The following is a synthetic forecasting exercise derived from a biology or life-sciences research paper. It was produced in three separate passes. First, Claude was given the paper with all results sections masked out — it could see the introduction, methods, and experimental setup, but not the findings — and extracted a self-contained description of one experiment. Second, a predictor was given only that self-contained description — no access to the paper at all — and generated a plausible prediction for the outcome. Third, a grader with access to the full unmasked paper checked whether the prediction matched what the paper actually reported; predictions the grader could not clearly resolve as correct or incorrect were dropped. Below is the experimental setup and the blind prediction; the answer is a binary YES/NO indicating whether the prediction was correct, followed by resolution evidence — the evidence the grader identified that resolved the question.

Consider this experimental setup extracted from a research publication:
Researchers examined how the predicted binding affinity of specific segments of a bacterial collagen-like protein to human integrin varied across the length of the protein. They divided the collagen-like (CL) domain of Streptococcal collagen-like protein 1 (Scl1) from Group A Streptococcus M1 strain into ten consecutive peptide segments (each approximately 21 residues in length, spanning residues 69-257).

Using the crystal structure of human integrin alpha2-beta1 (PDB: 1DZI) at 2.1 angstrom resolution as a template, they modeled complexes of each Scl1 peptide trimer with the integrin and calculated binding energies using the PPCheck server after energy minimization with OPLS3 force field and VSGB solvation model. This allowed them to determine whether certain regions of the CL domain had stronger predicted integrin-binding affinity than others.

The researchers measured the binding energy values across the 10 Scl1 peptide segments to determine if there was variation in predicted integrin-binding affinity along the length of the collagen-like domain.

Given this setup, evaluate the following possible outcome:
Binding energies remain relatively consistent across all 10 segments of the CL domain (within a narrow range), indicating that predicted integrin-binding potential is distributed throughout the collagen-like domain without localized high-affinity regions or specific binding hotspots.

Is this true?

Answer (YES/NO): NO